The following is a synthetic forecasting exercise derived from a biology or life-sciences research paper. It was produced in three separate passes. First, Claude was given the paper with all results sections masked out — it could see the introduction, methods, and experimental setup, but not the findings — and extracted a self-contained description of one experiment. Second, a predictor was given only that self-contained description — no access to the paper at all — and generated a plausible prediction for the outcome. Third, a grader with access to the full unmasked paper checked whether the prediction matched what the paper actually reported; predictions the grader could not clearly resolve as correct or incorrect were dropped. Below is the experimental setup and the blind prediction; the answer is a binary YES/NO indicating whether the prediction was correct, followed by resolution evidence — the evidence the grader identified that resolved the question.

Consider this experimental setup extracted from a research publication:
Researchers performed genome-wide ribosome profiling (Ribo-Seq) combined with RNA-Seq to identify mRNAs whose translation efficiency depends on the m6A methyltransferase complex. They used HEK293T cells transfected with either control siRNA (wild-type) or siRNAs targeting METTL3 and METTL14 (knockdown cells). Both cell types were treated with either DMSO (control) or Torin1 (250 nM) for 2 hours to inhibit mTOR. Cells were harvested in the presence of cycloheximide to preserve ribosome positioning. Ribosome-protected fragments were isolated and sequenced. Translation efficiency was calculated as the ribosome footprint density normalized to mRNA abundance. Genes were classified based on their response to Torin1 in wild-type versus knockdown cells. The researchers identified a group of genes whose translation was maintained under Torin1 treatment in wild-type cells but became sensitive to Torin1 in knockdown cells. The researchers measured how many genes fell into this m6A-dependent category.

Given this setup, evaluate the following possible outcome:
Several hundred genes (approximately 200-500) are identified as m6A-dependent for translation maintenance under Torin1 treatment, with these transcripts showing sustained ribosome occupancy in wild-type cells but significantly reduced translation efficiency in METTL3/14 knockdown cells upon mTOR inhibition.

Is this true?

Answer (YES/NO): NO